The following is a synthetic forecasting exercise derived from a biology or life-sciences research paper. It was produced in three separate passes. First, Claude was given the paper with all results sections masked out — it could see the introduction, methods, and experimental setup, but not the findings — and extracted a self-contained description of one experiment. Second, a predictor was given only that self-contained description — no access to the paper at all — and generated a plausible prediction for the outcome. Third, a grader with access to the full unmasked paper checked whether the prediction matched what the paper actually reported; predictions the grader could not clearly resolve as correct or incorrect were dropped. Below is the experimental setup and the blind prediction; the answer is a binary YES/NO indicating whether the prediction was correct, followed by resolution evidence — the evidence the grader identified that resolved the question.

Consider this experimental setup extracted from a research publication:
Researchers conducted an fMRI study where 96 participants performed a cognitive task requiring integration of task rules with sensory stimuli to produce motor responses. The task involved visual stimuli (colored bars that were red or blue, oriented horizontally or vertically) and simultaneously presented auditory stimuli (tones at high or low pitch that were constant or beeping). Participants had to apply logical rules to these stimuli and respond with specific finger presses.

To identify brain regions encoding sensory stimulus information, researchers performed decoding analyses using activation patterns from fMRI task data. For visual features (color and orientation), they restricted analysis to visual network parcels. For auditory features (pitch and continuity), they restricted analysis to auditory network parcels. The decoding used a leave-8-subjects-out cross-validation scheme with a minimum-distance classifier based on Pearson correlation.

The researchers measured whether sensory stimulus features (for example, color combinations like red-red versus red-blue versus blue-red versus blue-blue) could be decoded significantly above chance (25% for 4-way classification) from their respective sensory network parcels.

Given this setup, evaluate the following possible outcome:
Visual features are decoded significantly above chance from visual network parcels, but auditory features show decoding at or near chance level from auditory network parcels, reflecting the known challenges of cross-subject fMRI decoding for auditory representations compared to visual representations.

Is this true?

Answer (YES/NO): NO